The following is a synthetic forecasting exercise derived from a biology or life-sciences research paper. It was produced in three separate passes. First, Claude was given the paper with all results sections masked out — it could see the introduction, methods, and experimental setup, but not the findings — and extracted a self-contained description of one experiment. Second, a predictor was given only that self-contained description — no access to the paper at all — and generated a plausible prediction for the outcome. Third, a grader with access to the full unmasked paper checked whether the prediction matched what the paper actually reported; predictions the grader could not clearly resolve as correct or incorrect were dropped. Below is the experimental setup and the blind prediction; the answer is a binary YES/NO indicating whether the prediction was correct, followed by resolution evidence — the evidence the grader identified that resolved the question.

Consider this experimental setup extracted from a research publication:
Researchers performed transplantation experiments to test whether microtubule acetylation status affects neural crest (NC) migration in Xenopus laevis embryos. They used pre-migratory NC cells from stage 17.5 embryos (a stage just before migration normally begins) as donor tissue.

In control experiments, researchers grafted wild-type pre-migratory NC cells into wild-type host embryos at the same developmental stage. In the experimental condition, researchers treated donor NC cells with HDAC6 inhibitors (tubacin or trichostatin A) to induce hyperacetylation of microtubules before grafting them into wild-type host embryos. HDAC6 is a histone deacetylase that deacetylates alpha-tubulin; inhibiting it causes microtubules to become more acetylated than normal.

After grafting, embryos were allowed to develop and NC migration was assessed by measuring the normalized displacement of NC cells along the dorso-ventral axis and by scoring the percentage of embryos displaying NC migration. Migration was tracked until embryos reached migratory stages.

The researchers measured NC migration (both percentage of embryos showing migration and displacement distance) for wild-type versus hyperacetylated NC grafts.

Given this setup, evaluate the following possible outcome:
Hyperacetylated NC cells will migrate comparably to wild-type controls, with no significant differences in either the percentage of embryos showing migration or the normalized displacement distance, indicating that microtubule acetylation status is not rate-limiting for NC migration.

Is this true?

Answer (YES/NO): NO